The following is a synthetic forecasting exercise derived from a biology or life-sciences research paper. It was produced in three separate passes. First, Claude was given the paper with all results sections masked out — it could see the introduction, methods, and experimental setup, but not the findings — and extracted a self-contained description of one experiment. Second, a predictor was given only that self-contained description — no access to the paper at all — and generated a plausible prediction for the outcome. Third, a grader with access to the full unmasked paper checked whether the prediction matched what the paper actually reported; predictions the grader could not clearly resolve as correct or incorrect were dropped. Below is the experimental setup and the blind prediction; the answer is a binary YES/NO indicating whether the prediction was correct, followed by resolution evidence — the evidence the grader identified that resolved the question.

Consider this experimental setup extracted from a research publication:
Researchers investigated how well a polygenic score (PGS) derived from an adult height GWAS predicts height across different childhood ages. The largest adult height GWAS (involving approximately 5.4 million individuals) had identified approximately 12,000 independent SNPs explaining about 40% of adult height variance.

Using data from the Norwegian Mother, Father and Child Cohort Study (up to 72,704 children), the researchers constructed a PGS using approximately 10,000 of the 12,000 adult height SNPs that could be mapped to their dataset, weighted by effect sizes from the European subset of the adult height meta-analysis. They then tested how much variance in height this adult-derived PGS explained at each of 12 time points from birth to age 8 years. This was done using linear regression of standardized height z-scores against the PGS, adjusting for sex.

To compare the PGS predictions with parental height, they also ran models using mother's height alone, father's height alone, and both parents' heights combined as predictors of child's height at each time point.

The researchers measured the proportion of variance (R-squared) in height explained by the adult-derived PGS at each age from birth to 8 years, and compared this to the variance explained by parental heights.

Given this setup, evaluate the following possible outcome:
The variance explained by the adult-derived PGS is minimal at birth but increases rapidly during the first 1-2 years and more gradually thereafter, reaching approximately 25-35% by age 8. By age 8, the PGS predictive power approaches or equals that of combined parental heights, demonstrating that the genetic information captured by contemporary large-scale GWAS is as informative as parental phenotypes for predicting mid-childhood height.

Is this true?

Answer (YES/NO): NO